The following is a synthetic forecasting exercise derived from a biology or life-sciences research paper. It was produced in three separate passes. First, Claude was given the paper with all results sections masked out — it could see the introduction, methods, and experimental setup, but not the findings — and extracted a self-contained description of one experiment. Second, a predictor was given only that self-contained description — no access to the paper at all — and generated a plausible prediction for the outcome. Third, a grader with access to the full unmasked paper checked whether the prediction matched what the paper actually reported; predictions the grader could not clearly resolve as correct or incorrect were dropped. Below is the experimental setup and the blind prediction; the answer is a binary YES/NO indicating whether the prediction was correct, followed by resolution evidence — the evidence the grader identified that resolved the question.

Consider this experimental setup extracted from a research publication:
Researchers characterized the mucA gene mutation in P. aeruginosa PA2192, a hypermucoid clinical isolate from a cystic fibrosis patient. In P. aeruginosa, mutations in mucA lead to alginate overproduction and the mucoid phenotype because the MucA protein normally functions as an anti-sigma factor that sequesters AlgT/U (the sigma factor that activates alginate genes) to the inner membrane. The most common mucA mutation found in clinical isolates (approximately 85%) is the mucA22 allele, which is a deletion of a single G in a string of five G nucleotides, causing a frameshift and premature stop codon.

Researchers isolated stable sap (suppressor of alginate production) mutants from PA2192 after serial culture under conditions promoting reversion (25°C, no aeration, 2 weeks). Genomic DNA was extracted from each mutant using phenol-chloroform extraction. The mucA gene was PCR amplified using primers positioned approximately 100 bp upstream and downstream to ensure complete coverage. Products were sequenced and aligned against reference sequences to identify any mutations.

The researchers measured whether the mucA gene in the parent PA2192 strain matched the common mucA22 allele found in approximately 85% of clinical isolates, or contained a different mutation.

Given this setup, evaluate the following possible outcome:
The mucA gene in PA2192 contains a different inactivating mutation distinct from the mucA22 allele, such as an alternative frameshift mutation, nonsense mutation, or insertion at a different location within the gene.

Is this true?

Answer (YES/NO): YES